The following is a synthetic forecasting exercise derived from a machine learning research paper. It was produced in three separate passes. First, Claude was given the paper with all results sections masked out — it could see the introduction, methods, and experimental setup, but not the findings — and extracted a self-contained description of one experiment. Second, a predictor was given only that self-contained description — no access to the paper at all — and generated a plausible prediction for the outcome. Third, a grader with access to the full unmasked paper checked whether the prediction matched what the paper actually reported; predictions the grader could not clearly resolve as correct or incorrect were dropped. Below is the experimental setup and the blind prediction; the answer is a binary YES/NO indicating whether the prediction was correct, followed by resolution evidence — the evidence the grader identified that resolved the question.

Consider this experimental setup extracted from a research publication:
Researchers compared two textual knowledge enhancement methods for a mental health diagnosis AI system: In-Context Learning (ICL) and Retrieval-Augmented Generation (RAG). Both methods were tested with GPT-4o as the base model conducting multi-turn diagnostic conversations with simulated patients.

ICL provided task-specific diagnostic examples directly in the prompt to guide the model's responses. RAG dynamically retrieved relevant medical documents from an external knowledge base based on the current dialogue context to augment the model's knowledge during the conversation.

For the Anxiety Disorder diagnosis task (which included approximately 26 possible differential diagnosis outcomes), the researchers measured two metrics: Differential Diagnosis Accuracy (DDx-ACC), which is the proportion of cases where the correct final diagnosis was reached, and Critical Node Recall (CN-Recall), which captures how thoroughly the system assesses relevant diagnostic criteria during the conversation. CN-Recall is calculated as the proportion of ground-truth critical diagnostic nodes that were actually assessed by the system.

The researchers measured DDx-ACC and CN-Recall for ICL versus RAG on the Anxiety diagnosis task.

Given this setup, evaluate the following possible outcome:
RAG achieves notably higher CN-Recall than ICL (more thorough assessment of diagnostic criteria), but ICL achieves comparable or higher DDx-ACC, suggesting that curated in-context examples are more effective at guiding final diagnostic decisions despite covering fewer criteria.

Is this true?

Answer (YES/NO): NO